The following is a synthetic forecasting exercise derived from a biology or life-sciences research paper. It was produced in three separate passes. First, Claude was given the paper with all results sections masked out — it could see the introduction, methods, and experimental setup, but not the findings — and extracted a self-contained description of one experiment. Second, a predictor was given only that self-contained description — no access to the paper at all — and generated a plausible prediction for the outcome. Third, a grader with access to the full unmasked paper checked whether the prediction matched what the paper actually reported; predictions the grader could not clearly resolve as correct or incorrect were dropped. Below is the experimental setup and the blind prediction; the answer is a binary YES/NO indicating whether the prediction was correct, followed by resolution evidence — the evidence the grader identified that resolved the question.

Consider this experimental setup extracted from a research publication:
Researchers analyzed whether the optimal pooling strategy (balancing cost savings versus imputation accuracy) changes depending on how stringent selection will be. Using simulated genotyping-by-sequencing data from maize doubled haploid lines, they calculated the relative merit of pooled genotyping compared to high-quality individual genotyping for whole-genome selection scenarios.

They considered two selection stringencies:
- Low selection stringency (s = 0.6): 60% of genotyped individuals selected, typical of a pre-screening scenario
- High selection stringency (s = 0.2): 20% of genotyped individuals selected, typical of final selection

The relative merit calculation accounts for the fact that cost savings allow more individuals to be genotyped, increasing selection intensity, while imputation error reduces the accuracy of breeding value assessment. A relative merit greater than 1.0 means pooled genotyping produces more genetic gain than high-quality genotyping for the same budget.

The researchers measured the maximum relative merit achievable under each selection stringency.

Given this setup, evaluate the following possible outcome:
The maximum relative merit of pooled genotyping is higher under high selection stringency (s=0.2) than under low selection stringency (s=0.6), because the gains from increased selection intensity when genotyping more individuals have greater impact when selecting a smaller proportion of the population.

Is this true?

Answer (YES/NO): NO